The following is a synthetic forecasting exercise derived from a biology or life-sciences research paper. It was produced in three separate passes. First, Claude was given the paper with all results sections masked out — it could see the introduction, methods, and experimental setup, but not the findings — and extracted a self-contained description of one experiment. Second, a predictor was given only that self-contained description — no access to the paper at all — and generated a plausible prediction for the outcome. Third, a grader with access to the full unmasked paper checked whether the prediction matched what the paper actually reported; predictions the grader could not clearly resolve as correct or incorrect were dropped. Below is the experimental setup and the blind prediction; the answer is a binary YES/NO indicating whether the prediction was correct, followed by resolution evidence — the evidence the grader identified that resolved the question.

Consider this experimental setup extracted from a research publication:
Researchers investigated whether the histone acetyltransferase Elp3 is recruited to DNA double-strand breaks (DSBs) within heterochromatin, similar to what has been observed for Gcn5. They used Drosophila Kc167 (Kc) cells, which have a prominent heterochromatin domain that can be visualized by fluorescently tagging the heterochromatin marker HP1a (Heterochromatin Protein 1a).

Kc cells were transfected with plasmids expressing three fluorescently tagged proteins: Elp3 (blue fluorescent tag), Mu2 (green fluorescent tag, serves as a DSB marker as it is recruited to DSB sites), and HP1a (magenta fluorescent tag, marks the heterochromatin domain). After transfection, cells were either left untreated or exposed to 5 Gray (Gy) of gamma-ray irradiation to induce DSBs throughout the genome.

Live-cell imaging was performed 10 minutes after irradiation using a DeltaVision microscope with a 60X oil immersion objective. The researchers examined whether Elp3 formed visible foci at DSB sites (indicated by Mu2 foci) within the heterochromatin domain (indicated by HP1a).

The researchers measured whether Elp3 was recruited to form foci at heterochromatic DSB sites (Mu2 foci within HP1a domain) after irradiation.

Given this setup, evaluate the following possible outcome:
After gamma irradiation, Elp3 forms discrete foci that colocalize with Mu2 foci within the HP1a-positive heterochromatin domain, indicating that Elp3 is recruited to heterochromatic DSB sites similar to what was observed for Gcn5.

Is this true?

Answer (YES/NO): NO